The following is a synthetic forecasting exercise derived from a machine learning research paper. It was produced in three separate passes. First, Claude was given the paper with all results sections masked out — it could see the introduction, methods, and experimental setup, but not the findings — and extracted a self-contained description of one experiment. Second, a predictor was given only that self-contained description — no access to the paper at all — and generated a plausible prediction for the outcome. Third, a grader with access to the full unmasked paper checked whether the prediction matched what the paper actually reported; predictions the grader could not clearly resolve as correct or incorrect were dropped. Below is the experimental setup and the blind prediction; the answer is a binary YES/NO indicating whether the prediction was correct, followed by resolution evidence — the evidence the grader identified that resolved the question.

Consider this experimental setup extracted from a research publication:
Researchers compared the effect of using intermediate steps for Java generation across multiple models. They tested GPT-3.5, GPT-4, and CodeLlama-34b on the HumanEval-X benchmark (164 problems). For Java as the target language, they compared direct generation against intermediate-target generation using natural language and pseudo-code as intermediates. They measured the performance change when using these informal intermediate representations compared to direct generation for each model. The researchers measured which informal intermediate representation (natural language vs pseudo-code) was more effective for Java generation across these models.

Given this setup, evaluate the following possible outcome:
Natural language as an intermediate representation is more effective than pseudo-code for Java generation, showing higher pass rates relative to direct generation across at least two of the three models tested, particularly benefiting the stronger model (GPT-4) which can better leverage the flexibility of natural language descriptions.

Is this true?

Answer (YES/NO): NO